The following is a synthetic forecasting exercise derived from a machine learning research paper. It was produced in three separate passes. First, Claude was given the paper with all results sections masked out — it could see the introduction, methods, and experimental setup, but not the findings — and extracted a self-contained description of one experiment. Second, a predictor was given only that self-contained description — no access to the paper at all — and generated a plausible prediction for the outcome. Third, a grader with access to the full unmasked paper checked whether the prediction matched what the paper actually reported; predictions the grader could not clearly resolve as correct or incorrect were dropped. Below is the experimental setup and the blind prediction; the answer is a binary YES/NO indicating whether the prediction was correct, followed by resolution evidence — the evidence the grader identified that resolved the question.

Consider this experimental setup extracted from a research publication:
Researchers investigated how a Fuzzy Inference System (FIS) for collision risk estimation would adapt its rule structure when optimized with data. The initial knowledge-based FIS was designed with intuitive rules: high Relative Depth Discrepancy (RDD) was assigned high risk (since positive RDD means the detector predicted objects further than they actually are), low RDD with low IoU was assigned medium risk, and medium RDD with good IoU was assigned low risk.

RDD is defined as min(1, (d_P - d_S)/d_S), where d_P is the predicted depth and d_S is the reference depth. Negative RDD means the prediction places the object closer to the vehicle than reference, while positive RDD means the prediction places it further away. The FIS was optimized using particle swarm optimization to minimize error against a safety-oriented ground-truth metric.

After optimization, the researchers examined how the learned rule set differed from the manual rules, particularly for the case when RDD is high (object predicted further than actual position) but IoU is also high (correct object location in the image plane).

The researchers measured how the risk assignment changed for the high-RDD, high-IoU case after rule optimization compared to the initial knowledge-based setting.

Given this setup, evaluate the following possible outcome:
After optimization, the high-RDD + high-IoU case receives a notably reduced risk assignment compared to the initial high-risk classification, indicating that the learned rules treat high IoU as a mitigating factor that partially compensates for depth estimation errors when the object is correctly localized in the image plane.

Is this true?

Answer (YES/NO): YES